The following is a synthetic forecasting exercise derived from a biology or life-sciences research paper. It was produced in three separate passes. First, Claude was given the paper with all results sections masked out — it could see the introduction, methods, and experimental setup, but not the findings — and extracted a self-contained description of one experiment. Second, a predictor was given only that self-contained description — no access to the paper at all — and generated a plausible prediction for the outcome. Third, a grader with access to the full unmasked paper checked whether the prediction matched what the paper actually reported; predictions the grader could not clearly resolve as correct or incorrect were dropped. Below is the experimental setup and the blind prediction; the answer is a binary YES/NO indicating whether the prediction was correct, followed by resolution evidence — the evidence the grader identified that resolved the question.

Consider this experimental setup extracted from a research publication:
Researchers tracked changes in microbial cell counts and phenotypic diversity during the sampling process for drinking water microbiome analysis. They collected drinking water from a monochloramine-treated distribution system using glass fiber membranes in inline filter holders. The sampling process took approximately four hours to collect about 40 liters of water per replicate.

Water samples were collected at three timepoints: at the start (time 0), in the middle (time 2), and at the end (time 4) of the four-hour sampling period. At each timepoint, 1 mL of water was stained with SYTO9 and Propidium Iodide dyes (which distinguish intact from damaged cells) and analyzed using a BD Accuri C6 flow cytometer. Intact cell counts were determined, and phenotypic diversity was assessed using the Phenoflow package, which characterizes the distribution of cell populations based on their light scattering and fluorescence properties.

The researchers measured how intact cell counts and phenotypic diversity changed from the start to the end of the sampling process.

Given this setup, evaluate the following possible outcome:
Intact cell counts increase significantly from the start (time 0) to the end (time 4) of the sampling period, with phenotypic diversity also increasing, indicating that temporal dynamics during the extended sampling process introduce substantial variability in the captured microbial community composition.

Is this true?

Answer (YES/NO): NO